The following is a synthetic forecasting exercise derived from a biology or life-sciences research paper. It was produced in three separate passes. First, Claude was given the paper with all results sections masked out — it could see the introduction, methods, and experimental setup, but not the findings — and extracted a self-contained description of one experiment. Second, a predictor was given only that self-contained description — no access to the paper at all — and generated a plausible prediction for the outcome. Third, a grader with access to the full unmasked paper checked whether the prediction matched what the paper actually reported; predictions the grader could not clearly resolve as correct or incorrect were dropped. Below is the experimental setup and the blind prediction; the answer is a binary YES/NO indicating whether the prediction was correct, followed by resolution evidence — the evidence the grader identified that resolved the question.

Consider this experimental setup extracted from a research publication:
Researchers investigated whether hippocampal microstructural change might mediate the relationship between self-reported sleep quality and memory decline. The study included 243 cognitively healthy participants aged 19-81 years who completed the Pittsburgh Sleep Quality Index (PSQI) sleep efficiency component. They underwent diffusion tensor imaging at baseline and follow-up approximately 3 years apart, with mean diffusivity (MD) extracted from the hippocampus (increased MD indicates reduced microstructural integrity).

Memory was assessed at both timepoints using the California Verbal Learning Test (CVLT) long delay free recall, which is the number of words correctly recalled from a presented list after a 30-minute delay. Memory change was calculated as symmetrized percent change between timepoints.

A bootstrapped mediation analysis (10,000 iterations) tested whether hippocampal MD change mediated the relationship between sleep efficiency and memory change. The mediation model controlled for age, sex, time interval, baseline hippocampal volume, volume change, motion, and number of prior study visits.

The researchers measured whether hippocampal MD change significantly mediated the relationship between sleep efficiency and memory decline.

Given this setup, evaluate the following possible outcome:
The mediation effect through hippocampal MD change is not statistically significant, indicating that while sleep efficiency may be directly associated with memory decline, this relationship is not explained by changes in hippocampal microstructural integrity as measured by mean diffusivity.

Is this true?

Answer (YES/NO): NO